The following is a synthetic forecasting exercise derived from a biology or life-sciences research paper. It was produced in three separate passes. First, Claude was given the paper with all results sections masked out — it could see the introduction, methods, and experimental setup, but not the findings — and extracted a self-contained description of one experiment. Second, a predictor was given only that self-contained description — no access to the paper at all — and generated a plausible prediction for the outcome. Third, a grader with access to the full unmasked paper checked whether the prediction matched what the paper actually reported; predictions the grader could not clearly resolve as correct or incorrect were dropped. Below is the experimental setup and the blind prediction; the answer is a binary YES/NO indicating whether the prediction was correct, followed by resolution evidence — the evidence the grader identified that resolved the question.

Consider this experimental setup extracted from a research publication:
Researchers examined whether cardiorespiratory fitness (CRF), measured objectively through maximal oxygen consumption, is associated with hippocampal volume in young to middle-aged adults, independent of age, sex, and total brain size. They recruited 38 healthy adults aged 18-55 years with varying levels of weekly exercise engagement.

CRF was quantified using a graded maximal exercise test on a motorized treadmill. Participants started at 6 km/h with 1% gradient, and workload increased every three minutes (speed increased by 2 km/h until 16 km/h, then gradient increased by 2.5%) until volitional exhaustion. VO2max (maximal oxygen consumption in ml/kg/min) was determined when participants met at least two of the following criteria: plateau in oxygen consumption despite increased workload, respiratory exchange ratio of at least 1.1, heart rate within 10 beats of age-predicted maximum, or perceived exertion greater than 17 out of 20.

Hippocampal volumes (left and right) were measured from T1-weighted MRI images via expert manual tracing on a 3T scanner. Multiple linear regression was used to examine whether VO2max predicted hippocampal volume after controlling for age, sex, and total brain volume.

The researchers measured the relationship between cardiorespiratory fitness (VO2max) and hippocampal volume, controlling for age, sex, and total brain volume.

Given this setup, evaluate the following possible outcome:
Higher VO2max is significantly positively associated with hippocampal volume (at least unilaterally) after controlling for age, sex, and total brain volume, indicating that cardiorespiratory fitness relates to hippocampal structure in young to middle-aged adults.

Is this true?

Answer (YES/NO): YES